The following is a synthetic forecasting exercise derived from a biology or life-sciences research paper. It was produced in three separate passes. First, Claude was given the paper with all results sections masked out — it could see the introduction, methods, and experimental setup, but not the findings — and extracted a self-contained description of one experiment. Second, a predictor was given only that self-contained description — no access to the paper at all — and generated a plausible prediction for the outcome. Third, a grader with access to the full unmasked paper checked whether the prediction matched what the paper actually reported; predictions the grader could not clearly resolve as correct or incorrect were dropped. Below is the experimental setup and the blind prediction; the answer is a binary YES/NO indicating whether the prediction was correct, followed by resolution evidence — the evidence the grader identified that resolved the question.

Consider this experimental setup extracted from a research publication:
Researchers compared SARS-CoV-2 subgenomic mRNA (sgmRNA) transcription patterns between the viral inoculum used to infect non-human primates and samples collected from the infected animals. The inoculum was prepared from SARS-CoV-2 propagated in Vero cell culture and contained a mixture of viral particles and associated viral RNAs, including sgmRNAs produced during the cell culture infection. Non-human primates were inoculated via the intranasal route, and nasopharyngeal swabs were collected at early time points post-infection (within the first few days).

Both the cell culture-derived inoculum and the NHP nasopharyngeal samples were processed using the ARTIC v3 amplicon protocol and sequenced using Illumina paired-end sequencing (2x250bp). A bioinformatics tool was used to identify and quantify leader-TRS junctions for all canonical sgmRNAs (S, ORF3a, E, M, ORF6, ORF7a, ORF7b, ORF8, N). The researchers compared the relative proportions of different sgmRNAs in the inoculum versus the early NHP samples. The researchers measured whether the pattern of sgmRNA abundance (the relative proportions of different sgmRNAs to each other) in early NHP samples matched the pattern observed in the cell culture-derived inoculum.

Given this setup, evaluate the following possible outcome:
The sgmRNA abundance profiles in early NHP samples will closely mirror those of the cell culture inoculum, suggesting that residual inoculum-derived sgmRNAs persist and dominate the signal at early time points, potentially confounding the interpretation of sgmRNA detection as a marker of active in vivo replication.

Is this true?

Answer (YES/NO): NO